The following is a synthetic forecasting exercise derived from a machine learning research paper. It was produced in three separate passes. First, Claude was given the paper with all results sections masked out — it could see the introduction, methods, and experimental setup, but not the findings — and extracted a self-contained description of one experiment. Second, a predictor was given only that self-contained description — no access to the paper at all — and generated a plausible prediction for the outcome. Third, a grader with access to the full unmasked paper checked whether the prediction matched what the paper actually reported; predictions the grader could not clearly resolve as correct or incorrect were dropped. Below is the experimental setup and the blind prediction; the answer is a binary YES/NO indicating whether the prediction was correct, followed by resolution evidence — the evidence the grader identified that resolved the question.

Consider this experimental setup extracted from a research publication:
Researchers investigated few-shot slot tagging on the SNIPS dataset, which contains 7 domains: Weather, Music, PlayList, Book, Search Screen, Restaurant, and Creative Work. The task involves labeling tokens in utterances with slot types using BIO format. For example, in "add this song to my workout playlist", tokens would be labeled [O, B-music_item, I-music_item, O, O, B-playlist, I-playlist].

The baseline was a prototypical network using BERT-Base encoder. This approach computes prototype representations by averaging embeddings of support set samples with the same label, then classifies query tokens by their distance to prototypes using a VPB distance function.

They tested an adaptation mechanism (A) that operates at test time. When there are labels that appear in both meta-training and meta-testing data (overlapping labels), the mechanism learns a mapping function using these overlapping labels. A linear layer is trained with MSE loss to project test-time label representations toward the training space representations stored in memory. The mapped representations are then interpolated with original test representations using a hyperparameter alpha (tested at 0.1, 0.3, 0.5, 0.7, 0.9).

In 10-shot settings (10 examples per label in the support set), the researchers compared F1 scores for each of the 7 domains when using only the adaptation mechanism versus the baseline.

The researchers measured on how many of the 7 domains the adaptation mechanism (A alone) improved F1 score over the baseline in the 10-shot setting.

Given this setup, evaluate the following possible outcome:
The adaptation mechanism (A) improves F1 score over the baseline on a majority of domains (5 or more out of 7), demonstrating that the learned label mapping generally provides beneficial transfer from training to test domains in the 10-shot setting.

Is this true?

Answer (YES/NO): NO